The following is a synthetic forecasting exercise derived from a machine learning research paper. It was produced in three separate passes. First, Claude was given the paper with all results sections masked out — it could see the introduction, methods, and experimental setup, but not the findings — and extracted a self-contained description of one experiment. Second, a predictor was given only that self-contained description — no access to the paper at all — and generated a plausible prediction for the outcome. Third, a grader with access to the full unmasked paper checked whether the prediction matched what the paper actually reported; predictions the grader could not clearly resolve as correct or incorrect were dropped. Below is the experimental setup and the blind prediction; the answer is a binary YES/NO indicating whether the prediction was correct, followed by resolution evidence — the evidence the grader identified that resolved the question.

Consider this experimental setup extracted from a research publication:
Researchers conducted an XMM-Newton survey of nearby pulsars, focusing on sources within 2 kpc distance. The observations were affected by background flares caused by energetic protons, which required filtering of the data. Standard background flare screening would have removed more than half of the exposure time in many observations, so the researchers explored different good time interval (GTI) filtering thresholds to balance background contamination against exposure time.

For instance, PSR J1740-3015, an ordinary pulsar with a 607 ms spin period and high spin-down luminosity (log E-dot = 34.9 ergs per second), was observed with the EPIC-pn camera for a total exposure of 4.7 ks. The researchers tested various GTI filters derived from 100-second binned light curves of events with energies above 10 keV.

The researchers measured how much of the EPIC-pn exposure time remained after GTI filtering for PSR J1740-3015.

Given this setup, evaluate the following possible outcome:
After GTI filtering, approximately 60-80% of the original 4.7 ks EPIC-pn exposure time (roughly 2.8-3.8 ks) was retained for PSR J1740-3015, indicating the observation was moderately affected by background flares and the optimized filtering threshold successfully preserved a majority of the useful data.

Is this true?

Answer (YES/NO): NO